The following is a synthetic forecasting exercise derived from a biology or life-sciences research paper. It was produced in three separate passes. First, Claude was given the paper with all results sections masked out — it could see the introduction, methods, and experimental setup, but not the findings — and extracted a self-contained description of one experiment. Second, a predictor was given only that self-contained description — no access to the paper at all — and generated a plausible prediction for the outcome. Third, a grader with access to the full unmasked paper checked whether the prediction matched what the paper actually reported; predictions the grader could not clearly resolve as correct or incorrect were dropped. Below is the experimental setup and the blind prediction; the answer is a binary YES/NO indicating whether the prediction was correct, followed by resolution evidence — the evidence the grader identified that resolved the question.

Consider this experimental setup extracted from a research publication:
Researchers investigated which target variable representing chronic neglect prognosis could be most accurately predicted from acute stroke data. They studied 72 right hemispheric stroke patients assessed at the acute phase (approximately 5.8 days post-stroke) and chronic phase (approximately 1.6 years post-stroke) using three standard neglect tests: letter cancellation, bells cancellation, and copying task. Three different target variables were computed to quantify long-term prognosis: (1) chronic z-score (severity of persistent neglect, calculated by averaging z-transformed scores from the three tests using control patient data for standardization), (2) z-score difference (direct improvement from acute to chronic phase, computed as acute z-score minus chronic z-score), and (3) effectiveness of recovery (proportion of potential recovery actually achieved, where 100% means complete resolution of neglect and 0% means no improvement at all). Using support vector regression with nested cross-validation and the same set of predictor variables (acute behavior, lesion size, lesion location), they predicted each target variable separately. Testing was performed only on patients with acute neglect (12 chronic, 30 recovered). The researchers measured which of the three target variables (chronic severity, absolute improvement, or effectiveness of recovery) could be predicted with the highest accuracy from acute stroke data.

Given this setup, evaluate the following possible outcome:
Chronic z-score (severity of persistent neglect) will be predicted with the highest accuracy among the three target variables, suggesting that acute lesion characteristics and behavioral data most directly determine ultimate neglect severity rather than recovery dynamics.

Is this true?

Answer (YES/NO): NO